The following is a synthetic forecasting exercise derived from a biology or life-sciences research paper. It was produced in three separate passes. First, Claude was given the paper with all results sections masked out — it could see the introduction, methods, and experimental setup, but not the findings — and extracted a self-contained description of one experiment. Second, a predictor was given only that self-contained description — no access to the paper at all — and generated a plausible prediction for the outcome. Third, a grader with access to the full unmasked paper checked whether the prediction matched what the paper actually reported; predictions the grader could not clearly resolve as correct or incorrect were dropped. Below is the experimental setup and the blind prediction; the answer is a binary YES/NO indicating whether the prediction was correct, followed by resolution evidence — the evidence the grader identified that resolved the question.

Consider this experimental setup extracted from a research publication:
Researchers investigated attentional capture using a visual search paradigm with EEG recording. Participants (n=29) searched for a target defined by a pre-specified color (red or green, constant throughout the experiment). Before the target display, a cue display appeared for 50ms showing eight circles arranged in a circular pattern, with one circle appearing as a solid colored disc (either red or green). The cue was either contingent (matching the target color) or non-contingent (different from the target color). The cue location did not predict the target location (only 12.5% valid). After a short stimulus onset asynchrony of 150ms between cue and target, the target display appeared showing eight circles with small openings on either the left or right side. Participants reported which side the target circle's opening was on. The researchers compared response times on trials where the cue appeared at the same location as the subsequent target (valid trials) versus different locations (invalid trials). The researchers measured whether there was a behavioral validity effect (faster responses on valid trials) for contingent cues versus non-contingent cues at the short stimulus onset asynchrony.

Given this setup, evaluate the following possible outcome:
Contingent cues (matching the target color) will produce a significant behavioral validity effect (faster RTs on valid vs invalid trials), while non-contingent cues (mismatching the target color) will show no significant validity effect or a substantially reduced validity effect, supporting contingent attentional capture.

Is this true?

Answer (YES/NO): YES